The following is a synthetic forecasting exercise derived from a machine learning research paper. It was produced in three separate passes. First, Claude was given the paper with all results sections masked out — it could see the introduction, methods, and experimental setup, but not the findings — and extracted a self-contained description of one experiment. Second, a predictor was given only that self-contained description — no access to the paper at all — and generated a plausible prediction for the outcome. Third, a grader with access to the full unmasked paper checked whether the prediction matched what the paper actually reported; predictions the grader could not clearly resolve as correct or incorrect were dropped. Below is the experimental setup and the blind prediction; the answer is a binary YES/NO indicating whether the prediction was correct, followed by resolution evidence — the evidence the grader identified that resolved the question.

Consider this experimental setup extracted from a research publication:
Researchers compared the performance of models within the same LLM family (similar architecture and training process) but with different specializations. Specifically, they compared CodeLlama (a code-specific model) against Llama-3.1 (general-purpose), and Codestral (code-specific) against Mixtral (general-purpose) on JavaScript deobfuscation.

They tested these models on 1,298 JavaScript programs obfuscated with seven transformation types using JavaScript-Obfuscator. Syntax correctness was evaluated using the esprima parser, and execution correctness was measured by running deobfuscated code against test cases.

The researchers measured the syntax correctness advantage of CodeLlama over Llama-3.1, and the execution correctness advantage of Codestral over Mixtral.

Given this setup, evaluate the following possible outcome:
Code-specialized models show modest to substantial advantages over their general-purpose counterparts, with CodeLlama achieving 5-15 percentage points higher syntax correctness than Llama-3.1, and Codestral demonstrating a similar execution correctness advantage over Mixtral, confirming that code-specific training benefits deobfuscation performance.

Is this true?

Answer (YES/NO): NO